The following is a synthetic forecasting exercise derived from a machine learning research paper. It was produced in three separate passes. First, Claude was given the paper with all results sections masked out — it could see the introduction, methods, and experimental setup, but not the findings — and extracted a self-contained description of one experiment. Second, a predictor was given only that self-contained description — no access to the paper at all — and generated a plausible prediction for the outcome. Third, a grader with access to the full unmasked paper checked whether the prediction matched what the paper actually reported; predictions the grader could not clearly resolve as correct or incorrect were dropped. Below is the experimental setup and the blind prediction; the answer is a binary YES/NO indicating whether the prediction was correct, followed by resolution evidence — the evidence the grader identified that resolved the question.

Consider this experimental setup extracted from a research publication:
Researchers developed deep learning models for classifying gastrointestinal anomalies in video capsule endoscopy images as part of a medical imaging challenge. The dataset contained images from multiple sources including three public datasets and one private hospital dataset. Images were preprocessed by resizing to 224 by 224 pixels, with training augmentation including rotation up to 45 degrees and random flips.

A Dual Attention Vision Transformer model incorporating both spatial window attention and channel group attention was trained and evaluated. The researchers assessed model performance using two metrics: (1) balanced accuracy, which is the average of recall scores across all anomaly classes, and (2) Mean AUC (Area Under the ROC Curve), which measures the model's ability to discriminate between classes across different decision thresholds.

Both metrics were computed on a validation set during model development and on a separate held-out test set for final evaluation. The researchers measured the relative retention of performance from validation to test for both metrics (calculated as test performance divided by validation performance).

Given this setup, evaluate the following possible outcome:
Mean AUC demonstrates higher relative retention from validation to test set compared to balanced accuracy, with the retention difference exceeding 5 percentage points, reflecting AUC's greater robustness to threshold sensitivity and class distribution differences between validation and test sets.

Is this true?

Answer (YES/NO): YES